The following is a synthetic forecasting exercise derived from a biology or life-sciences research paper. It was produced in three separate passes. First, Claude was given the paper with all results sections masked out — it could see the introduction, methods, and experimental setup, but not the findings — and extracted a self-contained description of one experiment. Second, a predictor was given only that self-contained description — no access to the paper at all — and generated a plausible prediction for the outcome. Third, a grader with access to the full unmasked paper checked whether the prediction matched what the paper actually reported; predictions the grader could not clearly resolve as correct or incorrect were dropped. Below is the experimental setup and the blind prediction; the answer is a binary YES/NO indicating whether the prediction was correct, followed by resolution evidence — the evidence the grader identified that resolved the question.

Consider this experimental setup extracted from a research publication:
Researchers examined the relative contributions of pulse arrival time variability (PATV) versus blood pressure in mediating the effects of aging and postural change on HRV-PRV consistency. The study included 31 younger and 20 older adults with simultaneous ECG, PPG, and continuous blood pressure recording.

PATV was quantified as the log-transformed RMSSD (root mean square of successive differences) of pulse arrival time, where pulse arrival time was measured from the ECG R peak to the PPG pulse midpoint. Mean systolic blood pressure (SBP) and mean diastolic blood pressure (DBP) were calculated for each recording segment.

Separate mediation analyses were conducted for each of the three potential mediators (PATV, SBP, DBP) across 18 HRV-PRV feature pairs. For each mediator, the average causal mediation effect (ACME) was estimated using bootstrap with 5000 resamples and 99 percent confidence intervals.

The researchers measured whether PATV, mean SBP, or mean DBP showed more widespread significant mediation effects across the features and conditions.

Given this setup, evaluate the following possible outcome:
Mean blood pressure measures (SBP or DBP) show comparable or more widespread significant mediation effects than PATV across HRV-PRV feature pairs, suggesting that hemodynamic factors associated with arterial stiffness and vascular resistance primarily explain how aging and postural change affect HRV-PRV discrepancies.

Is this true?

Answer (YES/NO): NO